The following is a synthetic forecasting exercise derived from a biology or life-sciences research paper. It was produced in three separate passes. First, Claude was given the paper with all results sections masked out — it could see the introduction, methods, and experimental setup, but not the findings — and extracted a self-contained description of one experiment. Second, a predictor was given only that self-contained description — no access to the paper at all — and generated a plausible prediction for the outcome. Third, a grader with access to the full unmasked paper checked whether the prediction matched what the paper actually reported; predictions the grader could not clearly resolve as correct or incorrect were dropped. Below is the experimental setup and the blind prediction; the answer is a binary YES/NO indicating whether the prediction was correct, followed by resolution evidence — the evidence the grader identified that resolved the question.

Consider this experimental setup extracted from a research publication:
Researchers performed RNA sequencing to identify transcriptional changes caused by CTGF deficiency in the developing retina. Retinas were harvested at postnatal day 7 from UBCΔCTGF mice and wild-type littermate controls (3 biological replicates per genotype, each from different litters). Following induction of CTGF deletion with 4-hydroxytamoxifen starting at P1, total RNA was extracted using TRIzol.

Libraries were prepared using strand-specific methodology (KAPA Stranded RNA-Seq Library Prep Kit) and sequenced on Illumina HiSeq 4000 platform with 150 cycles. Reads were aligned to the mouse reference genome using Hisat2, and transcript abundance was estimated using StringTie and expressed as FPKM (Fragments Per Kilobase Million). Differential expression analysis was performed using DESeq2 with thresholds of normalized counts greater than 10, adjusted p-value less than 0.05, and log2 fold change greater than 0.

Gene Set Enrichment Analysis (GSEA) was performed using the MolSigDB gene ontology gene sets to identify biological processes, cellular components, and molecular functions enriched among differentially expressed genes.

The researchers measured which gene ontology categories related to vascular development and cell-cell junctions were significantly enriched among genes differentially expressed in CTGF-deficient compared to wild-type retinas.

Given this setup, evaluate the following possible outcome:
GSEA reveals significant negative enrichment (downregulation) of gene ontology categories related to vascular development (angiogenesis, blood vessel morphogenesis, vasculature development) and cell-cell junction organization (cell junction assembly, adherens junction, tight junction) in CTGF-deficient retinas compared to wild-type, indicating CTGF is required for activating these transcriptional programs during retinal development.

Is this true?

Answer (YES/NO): NO